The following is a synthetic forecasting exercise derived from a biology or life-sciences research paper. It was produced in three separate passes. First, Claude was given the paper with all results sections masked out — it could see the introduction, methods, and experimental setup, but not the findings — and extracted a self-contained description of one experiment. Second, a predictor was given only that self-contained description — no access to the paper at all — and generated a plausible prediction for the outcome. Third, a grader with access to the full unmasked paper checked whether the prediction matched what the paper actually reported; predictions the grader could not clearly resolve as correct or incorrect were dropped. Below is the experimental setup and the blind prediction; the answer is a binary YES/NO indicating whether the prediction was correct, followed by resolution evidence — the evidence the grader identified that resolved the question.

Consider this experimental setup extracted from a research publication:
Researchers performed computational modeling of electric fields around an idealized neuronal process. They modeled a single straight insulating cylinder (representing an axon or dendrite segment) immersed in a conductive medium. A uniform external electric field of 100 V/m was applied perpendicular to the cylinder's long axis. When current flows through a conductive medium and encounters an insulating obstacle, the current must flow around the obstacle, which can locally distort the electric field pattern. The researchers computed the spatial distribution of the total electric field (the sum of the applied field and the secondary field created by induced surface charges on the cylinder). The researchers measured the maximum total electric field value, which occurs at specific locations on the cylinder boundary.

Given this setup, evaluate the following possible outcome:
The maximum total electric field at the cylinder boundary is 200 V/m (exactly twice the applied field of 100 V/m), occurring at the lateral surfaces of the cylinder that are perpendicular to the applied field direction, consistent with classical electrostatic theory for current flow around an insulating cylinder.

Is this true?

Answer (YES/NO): YES